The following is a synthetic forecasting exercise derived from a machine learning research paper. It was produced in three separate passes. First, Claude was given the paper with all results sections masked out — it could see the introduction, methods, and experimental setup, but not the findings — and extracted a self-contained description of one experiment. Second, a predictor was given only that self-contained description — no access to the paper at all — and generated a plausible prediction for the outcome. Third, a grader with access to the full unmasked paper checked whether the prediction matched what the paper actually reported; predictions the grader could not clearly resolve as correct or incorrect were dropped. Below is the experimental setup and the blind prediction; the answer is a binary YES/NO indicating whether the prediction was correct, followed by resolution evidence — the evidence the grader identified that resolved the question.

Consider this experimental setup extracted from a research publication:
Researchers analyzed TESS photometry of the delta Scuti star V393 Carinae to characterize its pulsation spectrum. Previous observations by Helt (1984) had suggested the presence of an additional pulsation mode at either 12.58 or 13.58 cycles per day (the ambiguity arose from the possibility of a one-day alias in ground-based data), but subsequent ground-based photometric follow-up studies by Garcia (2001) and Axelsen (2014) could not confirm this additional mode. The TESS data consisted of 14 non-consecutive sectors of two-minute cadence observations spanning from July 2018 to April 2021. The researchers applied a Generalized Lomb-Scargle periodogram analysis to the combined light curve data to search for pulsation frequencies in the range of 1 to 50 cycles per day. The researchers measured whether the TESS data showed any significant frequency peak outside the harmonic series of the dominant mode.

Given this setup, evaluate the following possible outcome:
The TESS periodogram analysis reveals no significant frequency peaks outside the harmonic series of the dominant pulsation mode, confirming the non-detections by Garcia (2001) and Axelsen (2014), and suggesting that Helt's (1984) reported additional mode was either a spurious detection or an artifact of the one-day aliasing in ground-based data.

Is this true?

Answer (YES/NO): NO